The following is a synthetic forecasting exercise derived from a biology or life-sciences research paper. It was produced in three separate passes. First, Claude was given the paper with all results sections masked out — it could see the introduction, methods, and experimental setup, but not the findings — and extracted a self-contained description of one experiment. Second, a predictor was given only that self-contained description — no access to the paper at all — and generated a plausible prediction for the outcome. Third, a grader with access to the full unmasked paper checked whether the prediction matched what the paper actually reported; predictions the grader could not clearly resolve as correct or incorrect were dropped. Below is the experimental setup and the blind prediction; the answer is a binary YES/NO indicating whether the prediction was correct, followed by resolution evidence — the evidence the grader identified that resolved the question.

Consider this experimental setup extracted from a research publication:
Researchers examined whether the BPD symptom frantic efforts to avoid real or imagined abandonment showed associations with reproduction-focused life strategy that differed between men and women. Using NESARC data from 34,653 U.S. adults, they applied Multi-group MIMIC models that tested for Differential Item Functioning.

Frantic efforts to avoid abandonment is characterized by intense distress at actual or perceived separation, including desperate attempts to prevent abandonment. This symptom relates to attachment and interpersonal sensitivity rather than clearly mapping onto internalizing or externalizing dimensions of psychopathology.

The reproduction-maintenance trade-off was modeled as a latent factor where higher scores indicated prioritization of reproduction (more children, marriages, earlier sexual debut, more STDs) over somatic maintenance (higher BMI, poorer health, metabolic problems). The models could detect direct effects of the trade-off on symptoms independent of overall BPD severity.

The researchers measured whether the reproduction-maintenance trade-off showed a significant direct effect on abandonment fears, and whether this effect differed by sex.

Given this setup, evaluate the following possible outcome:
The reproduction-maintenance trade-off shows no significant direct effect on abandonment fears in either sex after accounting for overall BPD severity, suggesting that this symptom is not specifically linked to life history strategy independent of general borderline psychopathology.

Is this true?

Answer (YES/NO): YES